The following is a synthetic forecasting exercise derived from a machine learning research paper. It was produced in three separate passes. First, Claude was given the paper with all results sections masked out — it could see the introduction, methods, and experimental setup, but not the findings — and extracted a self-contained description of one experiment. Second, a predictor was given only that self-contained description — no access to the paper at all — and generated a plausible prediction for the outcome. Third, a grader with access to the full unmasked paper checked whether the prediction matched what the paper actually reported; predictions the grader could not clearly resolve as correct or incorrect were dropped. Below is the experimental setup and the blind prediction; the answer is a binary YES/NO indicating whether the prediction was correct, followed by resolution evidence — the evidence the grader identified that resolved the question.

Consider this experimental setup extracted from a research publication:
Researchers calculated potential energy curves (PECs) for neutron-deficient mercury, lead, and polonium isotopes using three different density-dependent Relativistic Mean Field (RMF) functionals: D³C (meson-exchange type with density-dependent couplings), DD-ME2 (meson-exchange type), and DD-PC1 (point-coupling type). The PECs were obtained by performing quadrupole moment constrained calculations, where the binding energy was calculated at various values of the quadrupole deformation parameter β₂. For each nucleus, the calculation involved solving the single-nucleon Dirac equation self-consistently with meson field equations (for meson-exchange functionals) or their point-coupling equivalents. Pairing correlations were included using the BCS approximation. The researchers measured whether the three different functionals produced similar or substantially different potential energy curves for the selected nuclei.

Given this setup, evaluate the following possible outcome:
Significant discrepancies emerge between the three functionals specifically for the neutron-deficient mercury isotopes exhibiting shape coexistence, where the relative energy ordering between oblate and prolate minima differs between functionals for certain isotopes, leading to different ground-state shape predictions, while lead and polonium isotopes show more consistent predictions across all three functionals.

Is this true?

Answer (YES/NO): NO